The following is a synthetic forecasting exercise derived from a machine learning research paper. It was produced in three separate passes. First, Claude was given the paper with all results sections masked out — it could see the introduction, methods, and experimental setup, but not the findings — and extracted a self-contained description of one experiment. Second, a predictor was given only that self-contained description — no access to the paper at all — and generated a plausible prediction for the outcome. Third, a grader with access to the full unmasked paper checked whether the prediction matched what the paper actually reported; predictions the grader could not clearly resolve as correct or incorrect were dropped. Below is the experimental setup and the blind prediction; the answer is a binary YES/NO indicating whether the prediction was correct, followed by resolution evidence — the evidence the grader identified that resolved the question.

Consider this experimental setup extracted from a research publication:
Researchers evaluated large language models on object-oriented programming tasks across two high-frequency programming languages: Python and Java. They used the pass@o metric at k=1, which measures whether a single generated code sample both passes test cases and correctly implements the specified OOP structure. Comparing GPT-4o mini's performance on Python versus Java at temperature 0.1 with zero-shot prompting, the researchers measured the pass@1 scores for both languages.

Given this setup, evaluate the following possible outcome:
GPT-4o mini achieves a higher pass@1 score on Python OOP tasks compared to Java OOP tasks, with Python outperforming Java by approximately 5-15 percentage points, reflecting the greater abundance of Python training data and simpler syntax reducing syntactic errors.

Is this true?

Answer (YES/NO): NO